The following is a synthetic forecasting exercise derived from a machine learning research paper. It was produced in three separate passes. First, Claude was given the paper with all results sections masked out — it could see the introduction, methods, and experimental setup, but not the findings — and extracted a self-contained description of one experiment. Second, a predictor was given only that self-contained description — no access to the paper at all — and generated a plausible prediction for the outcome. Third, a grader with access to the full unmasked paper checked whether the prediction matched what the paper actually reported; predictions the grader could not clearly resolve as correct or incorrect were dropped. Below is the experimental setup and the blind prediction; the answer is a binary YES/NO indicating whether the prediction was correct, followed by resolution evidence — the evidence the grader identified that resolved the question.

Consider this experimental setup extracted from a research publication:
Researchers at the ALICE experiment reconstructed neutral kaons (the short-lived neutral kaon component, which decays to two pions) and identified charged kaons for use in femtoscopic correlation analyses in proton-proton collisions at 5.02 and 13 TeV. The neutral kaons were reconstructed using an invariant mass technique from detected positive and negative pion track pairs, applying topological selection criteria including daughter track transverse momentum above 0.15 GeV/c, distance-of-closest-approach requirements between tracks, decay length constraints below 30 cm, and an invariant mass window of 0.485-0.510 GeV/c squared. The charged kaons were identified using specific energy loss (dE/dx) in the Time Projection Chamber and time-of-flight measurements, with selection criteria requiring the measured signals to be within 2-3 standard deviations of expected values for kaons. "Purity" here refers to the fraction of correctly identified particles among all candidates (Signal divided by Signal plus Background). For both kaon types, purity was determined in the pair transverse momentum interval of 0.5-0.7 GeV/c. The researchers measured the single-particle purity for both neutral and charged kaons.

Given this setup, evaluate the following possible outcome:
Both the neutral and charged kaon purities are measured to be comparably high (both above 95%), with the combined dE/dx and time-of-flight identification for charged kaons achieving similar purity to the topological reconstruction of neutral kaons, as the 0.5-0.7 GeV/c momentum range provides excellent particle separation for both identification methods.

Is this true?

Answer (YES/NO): NO